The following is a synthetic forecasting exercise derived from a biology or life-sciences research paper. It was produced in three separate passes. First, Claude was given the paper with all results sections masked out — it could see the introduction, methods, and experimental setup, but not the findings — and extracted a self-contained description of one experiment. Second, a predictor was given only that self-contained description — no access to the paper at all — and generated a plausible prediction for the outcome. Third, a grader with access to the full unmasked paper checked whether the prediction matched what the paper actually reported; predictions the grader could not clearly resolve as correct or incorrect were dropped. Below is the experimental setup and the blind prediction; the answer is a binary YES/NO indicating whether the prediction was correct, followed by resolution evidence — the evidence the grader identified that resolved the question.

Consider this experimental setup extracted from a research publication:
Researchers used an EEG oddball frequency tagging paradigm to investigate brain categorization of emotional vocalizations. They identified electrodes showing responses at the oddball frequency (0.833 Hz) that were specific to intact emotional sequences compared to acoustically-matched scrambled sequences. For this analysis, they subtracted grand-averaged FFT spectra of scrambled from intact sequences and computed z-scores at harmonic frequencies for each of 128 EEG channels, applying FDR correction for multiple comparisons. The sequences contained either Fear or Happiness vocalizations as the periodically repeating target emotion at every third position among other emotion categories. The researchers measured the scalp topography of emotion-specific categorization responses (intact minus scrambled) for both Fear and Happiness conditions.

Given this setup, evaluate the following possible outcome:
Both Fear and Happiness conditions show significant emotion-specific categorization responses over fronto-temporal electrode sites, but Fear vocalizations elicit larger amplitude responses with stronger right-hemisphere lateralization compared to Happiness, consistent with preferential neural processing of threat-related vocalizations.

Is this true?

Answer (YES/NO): NO